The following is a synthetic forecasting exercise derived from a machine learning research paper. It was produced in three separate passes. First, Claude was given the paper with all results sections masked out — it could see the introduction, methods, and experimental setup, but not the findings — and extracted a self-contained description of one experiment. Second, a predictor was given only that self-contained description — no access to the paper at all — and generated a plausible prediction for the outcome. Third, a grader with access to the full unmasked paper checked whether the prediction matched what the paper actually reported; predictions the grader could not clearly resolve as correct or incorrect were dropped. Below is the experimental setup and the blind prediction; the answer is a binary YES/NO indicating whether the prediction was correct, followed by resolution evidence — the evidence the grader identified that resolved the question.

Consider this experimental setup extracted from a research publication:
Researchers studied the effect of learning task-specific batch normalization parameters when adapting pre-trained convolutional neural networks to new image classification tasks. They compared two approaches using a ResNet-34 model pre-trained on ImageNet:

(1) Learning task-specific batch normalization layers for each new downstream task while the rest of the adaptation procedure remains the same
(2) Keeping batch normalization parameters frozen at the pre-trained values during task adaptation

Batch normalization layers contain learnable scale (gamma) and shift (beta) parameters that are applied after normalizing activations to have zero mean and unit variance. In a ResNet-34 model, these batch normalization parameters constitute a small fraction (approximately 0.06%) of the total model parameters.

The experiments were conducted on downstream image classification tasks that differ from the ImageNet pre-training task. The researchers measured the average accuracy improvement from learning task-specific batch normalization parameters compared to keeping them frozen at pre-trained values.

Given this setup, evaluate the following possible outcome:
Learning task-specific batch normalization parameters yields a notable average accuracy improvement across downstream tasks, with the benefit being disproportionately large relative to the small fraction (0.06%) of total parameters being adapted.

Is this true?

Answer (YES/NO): YES